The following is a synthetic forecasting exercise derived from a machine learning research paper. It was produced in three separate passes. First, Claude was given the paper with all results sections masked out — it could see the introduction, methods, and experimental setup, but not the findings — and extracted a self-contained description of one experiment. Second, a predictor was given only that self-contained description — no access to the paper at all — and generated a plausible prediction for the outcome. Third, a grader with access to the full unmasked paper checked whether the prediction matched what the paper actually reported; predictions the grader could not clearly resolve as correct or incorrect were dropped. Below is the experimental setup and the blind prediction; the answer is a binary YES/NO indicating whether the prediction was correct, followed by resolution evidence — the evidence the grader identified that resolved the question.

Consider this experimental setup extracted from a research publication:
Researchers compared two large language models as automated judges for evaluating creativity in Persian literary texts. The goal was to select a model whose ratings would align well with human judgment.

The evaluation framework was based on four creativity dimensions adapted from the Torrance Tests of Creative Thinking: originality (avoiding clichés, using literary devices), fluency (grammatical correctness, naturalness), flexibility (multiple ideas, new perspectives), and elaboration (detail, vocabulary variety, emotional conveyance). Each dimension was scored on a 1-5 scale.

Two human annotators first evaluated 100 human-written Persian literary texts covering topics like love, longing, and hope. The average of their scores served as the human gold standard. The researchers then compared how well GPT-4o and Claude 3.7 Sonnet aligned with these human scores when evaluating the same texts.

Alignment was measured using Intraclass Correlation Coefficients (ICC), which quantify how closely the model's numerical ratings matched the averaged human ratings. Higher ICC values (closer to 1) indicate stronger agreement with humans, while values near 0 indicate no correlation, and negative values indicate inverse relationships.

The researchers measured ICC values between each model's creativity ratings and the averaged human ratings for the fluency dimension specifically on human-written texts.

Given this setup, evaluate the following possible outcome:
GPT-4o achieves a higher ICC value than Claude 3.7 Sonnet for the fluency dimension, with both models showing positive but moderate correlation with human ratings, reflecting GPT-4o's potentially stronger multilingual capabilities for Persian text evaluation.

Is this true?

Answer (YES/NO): NO